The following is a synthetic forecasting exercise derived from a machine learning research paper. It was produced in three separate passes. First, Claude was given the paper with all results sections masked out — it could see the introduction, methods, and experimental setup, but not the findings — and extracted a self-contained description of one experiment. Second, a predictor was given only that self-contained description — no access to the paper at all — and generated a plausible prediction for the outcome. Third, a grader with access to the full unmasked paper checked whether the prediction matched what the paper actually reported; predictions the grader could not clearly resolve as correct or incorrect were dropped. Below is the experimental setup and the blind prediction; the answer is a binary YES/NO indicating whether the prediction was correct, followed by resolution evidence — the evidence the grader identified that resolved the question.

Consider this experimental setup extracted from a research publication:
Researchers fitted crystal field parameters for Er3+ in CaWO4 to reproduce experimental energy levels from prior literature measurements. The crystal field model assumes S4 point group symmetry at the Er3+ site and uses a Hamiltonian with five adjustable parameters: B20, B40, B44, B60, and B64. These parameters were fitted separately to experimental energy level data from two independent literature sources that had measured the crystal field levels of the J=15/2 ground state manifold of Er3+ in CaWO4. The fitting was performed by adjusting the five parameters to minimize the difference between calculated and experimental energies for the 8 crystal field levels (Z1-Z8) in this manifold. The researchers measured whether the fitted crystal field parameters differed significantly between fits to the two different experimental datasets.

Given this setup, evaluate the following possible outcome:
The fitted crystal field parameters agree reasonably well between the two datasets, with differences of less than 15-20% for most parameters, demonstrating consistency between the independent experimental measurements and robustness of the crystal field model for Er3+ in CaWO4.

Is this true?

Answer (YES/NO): YES